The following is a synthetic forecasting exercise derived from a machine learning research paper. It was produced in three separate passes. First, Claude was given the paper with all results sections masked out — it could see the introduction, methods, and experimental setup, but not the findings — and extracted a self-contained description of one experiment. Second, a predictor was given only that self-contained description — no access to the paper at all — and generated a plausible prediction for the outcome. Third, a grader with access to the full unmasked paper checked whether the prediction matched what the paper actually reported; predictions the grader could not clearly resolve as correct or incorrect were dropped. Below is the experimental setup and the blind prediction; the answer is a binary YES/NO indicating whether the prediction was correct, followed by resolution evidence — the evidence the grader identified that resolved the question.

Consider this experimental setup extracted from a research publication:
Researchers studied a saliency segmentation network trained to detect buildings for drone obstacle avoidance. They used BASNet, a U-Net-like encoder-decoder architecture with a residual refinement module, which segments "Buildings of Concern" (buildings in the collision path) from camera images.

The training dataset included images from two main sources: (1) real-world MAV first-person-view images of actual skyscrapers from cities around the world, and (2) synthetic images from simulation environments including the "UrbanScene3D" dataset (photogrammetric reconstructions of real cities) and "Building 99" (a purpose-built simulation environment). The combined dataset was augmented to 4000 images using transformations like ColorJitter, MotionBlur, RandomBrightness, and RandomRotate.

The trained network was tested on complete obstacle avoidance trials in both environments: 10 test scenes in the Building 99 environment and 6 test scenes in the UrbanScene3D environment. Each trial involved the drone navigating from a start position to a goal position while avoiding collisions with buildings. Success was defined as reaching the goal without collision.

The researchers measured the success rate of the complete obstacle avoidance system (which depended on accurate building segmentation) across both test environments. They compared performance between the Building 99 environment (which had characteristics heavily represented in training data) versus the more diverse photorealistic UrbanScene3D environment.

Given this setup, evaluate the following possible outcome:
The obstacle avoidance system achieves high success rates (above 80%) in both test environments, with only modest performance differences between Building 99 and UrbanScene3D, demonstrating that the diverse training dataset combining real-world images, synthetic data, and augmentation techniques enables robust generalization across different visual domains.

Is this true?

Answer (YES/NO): YES